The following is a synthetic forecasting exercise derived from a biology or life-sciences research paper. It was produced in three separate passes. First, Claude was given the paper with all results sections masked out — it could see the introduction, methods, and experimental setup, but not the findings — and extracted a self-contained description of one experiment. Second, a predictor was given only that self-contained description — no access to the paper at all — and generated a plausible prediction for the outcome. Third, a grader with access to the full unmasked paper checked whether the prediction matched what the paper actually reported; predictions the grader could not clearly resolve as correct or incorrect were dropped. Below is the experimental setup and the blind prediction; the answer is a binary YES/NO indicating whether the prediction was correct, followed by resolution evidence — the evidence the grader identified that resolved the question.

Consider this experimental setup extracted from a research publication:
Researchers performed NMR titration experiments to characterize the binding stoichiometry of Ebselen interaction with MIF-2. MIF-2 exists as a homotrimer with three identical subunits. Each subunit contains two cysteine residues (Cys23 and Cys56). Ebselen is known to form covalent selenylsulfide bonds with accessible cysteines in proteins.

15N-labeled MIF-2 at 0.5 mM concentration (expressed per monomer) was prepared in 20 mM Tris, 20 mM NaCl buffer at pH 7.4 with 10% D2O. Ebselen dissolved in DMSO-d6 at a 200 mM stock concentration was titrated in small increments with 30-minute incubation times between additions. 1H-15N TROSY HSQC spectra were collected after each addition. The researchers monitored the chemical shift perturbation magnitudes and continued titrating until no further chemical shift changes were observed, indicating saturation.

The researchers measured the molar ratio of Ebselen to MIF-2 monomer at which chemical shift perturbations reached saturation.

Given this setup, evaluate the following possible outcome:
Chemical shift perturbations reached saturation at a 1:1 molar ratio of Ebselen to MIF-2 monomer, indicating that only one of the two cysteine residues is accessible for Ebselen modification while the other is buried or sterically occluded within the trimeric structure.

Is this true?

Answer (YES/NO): YES